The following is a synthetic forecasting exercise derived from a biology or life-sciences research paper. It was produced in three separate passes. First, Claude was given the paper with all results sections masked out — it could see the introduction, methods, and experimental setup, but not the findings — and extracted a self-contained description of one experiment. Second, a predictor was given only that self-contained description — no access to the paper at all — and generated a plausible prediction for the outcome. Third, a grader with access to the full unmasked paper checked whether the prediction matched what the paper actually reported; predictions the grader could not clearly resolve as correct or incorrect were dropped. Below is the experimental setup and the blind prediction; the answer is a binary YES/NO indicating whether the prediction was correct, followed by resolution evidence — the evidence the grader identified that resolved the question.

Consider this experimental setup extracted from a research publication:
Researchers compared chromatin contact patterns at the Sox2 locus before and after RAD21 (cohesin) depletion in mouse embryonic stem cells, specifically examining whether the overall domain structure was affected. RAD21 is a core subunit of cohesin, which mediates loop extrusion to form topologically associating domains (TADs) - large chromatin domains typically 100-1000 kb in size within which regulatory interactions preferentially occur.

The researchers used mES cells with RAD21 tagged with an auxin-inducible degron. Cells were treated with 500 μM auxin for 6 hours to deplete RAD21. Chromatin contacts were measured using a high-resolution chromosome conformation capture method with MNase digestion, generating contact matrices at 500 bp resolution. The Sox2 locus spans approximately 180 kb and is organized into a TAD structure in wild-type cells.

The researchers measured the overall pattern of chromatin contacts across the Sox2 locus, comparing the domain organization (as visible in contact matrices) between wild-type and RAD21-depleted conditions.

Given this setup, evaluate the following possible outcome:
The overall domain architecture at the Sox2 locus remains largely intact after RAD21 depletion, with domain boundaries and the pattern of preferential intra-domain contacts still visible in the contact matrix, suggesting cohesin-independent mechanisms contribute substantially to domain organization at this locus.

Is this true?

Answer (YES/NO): NO